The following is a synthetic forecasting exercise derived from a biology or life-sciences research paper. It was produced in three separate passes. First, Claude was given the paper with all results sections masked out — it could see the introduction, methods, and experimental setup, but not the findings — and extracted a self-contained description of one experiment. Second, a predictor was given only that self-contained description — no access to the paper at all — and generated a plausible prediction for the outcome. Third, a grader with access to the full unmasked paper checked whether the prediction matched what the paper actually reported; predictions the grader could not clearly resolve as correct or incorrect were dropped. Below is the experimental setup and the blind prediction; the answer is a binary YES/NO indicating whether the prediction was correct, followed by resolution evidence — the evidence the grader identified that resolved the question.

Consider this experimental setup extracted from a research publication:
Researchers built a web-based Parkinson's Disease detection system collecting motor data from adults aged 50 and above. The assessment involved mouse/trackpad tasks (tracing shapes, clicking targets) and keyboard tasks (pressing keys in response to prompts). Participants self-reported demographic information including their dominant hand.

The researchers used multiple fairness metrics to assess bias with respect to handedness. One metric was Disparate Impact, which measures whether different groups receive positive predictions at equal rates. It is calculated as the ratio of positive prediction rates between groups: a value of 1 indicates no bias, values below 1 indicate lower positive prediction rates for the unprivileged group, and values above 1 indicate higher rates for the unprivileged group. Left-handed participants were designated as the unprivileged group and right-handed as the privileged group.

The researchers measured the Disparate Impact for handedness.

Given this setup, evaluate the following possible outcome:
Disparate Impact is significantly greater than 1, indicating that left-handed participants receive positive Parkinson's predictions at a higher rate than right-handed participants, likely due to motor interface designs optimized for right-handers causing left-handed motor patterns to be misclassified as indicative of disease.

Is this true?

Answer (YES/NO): NO